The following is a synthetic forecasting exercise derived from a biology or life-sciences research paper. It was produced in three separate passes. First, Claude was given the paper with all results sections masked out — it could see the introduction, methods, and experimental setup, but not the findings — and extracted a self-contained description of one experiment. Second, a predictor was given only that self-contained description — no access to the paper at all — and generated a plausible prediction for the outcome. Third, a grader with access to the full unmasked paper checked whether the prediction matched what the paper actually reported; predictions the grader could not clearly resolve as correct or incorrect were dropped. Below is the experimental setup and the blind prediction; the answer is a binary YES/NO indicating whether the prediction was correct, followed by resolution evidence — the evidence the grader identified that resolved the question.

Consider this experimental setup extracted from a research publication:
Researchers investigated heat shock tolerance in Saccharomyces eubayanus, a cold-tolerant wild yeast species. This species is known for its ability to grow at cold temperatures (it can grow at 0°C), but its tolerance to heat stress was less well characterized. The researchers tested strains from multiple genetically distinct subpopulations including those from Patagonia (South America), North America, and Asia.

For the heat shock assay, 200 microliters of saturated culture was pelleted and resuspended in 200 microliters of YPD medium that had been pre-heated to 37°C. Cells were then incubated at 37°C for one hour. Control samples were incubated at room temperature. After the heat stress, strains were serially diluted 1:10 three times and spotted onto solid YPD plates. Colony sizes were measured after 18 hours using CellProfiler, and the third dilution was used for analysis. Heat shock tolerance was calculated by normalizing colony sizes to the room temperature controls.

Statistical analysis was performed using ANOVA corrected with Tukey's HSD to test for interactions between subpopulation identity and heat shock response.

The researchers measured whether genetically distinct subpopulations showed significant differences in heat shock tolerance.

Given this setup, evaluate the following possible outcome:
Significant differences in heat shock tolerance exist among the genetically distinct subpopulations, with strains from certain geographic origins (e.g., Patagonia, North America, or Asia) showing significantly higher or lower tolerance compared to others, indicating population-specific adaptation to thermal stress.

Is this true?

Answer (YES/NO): NO